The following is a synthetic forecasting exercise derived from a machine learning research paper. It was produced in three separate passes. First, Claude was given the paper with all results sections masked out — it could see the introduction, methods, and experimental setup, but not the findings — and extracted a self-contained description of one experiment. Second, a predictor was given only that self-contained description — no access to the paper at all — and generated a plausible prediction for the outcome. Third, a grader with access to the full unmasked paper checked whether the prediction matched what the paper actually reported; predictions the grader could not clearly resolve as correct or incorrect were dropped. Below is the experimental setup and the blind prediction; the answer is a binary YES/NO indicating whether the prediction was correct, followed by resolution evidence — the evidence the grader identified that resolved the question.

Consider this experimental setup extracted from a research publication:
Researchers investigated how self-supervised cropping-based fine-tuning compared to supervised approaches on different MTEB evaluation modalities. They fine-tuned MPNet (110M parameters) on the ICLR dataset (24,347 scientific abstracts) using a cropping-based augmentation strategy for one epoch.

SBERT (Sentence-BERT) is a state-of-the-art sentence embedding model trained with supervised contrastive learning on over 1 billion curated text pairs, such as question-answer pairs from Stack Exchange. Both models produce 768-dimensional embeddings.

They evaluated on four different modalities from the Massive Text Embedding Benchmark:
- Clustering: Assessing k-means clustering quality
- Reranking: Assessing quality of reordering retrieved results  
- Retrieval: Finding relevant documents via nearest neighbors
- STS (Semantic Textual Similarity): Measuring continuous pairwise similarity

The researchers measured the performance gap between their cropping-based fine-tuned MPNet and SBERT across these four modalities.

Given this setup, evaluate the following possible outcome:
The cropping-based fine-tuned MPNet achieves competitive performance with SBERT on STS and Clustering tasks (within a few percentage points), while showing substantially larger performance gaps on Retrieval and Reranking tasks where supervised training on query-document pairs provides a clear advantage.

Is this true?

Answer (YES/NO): NO